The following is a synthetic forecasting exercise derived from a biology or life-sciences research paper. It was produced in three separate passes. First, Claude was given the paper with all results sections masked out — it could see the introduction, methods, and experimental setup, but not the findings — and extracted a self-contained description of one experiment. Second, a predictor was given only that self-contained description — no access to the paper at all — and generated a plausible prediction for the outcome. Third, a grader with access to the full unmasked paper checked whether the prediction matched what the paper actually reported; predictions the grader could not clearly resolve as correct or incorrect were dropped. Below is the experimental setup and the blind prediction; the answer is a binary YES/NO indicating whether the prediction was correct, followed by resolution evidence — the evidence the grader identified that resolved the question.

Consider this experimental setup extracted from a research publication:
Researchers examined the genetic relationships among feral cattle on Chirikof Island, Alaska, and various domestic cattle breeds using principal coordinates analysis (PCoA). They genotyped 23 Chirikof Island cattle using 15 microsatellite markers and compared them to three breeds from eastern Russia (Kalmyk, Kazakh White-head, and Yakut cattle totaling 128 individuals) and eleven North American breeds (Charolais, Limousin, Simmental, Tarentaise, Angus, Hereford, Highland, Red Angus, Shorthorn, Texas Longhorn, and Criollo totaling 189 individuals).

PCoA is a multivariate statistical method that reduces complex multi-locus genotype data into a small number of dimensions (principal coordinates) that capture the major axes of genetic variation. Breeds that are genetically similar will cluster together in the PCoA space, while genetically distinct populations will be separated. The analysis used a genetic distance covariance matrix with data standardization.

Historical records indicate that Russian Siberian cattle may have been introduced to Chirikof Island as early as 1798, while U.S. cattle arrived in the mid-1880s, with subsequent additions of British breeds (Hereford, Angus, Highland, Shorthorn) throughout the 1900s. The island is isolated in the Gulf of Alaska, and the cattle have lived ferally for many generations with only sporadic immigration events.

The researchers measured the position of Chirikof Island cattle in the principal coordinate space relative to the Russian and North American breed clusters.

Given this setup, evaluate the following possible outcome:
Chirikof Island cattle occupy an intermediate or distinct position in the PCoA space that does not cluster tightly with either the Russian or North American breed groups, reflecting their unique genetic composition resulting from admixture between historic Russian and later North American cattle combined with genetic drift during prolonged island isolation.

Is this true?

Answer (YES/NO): NO